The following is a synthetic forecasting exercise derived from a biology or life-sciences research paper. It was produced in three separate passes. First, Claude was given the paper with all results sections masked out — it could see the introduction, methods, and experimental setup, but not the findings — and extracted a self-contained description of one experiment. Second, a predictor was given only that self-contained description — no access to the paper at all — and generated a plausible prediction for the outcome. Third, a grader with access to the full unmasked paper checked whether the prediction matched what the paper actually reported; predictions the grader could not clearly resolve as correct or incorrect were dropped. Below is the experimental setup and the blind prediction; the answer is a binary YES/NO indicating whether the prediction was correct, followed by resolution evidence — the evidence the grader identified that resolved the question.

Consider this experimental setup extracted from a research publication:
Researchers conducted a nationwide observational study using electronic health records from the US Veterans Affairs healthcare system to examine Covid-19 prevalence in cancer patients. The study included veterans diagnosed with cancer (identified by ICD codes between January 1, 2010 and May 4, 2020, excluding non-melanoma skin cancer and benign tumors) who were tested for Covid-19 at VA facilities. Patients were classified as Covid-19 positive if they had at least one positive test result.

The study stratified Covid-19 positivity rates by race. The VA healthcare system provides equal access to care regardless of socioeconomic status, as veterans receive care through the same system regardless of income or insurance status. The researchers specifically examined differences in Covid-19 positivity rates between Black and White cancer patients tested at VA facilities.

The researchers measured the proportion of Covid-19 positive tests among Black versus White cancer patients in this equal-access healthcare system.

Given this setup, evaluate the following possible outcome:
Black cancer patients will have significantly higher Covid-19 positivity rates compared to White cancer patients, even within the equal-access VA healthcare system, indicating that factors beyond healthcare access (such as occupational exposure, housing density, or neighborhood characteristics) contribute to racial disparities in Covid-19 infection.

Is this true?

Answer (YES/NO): YES